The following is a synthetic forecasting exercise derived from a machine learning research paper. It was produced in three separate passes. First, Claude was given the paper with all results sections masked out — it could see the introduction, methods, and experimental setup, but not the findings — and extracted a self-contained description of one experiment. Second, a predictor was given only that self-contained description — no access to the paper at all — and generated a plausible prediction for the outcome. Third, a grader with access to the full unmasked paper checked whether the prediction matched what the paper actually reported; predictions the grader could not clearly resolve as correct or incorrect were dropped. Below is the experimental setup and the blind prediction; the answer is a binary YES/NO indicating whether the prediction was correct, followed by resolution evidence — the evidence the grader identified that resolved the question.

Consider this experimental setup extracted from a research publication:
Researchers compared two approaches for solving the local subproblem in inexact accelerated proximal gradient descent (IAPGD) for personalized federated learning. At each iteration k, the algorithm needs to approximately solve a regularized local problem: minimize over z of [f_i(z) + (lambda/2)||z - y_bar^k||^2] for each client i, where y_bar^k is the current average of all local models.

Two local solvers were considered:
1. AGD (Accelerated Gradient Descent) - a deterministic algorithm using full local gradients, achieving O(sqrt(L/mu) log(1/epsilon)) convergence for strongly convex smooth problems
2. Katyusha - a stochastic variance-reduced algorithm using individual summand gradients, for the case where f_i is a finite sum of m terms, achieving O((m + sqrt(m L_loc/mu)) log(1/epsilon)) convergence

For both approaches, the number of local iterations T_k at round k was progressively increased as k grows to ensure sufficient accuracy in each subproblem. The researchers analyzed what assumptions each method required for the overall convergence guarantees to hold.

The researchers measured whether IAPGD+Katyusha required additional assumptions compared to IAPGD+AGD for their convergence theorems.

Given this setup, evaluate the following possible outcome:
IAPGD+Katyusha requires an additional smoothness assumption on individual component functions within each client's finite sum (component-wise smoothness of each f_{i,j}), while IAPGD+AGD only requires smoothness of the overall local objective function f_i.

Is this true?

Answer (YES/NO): NO